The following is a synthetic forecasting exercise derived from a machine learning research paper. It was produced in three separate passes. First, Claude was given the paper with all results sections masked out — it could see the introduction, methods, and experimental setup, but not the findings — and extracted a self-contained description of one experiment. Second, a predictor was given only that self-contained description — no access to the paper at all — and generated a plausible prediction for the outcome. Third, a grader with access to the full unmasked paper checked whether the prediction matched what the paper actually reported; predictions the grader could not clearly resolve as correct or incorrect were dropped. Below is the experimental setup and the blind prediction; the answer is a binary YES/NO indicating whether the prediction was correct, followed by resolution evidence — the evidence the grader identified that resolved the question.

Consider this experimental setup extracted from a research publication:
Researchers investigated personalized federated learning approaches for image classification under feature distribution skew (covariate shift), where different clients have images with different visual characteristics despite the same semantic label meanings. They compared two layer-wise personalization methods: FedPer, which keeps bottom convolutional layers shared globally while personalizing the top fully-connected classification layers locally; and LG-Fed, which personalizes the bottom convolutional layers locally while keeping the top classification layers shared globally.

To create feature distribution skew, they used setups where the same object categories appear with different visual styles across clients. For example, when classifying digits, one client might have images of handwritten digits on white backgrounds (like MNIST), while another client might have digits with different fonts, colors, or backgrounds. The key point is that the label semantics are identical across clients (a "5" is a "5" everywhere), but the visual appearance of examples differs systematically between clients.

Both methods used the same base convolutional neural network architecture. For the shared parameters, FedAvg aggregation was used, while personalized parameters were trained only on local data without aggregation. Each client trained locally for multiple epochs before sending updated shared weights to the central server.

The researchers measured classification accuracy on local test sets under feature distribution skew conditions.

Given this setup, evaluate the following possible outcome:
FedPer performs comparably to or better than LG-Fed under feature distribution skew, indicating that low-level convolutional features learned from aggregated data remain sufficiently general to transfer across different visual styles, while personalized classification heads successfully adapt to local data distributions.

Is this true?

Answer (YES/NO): NO